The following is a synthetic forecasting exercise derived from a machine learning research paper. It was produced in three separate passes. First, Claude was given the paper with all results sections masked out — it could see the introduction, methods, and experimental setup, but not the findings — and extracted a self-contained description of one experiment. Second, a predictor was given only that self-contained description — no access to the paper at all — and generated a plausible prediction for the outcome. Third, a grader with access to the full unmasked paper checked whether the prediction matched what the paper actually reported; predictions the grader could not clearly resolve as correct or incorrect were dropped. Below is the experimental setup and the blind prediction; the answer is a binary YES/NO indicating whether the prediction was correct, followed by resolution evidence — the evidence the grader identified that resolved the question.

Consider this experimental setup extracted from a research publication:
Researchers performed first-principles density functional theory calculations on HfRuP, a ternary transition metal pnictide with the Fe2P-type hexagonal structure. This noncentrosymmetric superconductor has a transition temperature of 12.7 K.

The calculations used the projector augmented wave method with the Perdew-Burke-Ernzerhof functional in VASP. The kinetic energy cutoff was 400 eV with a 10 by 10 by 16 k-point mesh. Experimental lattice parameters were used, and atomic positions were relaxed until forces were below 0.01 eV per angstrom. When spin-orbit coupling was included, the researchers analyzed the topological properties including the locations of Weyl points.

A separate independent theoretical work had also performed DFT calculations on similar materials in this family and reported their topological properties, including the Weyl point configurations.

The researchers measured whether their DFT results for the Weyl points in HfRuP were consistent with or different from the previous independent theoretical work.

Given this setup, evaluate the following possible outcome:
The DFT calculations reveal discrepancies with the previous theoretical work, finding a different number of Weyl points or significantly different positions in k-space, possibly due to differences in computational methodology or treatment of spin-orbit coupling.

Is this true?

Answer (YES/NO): NO